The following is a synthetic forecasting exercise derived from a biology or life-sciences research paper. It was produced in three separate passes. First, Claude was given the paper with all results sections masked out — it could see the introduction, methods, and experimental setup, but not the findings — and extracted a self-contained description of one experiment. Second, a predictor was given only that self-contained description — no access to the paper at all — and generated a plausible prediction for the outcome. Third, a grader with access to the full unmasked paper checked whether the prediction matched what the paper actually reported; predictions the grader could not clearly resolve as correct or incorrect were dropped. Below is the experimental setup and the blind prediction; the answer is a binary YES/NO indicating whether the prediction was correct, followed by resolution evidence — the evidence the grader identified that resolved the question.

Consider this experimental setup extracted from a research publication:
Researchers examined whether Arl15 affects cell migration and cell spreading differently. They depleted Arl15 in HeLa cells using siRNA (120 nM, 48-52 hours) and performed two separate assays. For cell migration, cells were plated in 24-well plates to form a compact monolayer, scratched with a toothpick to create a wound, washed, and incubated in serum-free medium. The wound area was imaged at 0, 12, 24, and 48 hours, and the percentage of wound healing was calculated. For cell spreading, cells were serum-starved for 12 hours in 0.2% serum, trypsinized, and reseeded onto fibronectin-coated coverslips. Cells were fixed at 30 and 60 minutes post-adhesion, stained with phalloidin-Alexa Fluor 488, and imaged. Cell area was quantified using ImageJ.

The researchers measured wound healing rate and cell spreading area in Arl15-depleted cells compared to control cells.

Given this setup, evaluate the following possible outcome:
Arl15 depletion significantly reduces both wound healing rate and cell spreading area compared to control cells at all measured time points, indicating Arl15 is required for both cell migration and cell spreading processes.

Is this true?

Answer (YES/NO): NO